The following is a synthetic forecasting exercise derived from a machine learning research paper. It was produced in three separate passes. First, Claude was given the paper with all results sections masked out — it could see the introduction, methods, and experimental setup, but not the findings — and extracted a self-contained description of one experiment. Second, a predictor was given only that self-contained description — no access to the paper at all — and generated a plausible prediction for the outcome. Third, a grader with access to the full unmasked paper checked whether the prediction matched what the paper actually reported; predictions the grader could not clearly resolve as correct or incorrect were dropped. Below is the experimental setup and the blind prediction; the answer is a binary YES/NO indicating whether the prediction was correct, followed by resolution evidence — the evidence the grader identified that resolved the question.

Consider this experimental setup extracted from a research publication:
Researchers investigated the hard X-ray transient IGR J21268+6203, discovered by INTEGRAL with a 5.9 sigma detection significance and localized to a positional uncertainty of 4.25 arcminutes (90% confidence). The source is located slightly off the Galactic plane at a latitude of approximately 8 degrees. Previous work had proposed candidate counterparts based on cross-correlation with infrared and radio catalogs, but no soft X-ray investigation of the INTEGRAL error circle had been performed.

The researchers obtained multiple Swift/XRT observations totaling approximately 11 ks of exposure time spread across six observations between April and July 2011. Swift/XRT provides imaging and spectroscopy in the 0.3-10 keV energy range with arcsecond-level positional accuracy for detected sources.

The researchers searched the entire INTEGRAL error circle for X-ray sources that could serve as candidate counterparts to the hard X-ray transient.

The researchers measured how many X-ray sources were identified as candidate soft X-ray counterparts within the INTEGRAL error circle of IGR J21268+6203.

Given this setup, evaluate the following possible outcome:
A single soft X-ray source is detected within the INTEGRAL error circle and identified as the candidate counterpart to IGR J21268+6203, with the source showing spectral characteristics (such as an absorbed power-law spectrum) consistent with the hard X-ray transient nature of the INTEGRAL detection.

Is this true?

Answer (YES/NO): NO